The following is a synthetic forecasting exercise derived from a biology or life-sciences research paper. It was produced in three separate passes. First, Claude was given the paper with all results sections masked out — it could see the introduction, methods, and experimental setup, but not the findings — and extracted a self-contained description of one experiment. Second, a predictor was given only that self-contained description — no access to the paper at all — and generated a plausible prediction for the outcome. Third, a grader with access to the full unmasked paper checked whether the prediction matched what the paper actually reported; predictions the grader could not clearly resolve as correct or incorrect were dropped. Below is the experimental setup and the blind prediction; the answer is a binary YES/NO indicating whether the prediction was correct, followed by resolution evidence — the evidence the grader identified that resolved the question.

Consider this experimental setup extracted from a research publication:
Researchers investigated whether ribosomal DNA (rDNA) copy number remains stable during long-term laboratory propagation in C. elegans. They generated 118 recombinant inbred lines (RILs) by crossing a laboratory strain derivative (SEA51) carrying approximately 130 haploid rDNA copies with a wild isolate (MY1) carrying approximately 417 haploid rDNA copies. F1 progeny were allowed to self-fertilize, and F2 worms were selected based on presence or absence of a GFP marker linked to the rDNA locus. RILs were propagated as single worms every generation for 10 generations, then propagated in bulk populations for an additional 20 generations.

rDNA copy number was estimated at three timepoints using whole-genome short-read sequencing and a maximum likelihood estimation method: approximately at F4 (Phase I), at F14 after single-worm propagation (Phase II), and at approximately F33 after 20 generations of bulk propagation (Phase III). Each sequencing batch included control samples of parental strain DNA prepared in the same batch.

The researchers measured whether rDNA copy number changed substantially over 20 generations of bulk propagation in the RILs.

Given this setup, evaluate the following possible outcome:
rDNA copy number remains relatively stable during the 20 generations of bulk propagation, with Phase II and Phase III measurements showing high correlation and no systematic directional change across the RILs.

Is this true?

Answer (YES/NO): NO